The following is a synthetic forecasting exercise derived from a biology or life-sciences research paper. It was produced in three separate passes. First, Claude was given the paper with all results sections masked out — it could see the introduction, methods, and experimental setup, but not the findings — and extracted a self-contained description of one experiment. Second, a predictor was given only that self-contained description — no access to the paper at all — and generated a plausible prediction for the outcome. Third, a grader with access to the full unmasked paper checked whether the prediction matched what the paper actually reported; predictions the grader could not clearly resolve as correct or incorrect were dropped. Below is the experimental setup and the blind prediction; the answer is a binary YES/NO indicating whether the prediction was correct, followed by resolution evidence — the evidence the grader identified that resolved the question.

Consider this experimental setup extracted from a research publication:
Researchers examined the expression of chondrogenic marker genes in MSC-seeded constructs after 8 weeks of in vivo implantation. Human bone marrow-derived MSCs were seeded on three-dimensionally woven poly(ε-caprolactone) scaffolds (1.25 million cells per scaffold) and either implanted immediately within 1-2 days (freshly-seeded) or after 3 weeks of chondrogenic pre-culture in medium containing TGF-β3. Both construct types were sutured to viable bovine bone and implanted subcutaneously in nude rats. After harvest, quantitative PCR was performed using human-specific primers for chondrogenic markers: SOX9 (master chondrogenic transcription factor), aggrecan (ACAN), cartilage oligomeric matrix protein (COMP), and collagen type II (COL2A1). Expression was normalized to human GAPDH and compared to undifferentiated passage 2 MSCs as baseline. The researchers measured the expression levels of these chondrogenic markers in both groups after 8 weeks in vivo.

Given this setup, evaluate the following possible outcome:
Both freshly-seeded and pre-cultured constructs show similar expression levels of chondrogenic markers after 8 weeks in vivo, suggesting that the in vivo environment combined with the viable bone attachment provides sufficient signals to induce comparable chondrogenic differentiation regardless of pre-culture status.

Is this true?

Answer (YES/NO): NO